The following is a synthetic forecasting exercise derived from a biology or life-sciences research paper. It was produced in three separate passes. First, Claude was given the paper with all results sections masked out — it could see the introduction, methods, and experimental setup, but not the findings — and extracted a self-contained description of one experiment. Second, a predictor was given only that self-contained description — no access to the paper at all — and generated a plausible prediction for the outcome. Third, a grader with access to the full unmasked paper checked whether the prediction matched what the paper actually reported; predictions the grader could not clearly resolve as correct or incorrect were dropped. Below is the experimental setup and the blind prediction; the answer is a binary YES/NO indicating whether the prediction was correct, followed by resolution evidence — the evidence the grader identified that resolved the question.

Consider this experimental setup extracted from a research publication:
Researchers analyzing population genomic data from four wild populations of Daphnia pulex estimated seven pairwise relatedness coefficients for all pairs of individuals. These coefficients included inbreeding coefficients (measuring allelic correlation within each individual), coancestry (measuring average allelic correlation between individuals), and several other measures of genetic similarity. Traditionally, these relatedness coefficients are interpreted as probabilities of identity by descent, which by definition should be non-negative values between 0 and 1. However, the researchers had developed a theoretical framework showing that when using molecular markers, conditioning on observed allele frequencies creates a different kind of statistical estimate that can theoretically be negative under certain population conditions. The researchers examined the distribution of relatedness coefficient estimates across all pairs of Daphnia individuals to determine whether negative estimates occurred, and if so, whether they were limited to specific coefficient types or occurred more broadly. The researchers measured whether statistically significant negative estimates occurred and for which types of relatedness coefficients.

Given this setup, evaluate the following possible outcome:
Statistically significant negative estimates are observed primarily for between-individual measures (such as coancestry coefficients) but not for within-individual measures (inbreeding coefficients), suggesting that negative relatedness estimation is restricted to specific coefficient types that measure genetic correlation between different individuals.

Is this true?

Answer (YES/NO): NO